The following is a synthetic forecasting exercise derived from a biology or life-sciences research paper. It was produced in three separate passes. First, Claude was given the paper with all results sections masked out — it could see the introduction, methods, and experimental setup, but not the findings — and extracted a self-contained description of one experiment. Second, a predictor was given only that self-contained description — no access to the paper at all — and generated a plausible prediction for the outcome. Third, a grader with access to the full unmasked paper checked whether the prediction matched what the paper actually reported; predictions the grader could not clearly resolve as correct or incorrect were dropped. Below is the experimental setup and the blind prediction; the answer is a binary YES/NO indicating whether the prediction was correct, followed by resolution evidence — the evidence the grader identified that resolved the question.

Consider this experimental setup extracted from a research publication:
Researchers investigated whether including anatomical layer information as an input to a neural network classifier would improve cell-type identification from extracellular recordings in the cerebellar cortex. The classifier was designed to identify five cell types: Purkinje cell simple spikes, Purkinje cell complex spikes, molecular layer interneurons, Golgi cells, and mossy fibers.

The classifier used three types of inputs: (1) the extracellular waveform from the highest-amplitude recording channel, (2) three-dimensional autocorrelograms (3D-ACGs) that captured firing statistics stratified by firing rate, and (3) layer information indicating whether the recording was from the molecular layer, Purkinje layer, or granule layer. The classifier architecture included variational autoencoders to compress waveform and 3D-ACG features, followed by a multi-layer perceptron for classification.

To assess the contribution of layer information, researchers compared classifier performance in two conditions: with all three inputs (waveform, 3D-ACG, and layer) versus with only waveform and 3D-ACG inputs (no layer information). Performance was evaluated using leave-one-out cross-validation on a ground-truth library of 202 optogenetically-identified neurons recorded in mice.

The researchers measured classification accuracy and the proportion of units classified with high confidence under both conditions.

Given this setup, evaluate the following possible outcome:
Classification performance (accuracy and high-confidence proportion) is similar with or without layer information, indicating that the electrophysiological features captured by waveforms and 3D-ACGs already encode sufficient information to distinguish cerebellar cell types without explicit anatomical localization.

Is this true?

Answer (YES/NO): NO